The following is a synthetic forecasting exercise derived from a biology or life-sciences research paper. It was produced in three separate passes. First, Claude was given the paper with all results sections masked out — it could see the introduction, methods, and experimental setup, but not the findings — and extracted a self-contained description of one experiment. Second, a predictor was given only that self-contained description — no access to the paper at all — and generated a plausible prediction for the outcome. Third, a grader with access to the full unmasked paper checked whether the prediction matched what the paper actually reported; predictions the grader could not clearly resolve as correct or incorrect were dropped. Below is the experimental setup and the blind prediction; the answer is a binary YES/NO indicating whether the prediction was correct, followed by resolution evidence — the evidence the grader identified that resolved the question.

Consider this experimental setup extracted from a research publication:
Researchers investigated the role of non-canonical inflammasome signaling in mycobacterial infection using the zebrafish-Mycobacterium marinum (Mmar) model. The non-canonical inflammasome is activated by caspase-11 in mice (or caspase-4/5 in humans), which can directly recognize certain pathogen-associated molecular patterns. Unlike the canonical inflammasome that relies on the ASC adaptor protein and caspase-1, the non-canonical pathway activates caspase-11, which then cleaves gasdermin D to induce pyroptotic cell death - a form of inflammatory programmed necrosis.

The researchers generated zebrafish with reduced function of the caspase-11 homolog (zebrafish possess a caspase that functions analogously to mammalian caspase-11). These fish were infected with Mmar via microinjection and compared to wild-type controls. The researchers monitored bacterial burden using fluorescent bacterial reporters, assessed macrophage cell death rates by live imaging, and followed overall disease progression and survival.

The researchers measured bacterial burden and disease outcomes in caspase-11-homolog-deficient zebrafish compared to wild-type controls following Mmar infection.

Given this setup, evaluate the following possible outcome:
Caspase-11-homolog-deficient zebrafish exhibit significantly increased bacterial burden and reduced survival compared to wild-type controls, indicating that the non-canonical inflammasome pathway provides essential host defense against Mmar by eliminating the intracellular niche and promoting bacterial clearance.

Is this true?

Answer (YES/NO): NO